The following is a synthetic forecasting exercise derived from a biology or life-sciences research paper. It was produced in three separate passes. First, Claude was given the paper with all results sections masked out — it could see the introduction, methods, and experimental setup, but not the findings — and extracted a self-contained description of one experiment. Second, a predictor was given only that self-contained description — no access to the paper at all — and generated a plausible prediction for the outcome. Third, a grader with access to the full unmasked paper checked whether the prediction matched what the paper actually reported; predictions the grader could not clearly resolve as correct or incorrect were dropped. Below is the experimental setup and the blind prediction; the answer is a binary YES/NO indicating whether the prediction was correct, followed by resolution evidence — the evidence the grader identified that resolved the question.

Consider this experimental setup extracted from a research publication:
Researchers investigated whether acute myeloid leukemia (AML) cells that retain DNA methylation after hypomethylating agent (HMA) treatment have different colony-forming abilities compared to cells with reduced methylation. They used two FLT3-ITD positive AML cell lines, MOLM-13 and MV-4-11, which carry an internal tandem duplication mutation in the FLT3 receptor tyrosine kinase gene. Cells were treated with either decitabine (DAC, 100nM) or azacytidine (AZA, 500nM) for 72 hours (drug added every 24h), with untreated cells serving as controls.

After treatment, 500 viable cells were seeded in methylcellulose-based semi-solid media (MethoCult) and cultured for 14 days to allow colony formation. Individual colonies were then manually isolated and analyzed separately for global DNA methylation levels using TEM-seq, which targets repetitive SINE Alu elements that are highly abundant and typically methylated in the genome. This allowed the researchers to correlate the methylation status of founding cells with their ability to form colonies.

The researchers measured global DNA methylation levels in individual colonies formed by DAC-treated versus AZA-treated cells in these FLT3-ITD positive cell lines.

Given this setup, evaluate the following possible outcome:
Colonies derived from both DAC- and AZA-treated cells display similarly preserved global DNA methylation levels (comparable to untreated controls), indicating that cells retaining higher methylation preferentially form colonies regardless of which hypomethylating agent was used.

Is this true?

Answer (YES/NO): NO